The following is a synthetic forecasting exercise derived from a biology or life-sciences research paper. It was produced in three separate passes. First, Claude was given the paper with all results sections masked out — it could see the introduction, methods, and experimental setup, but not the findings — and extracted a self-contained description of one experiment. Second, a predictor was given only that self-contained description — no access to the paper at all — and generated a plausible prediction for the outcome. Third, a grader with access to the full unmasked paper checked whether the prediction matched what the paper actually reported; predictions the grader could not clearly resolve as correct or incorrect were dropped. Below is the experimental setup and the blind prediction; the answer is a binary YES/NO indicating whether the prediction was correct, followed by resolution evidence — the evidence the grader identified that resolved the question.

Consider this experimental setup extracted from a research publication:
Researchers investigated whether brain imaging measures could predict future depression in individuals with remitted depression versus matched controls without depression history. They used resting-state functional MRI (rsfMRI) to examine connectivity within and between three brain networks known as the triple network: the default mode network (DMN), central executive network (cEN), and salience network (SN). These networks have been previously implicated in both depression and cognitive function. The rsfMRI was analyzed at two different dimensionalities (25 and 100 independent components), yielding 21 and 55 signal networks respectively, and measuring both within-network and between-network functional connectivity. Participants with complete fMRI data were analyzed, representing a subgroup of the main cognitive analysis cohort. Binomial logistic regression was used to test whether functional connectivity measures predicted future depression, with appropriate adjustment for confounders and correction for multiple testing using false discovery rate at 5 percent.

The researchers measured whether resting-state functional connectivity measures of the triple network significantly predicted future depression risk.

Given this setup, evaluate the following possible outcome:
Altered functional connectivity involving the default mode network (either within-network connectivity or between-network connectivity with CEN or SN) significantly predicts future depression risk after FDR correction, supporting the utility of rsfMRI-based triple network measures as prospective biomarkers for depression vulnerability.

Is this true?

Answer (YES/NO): NO